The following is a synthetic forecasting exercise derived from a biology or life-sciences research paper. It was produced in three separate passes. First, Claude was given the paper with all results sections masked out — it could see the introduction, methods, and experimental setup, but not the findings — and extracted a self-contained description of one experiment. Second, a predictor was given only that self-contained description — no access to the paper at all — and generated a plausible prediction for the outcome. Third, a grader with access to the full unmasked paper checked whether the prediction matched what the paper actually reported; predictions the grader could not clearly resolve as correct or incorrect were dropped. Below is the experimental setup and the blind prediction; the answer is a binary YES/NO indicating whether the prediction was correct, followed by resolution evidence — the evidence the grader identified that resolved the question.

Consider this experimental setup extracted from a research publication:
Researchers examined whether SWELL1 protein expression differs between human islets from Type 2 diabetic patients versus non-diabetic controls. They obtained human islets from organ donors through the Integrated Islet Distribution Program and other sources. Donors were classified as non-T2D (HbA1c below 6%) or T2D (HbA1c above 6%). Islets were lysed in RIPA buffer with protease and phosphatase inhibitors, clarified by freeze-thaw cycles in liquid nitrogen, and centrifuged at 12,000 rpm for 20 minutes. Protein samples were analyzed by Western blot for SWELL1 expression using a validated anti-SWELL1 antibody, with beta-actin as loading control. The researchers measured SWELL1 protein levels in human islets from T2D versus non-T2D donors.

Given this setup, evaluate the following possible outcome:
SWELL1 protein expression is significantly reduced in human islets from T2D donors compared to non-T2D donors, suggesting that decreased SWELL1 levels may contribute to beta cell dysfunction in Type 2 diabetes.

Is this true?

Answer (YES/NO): NO